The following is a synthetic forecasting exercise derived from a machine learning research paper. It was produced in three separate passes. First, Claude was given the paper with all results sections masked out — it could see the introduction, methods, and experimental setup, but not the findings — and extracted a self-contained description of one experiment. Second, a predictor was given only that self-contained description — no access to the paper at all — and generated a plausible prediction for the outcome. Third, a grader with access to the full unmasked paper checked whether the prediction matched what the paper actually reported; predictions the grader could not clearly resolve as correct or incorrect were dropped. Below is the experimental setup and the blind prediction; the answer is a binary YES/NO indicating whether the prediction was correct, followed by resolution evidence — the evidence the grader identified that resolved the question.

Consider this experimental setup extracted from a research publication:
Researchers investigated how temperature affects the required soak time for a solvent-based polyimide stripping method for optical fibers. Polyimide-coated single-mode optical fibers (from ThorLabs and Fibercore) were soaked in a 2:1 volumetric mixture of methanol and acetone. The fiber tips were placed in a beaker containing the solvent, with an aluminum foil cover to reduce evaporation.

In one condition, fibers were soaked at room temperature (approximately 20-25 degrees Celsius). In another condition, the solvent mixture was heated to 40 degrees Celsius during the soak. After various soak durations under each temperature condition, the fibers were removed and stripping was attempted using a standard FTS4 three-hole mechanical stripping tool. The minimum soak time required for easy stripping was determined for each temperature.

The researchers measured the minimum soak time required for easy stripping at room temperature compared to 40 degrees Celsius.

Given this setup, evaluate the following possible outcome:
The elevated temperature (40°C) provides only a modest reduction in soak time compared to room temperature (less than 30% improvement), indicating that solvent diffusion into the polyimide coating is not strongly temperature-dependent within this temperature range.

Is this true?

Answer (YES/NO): NO